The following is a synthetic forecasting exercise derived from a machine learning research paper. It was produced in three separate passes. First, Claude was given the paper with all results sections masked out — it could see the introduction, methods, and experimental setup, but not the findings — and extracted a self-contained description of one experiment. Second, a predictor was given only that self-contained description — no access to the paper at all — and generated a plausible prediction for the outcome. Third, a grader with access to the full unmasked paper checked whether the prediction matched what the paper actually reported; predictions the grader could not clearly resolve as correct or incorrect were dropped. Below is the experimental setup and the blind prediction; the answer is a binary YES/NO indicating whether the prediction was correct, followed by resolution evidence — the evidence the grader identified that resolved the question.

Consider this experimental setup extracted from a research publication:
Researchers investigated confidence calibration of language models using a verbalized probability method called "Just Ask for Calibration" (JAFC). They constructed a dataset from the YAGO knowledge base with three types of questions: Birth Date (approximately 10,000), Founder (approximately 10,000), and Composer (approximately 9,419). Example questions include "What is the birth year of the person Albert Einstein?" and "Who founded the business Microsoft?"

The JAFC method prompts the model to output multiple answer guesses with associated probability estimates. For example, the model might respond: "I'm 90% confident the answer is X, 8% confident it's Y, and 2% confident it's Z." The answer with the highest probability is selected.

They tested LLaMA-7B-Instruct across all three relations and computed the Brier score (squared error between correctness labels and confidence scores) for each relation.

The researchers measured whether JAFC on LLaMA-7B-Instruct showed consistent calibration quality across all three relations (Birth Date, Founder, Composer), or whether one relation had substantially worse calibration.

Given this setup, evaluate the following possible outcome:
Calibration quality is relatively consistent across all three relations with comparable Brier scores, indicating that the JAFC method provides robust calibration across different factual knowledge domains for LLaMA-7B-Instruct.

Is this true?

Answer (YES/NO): NO